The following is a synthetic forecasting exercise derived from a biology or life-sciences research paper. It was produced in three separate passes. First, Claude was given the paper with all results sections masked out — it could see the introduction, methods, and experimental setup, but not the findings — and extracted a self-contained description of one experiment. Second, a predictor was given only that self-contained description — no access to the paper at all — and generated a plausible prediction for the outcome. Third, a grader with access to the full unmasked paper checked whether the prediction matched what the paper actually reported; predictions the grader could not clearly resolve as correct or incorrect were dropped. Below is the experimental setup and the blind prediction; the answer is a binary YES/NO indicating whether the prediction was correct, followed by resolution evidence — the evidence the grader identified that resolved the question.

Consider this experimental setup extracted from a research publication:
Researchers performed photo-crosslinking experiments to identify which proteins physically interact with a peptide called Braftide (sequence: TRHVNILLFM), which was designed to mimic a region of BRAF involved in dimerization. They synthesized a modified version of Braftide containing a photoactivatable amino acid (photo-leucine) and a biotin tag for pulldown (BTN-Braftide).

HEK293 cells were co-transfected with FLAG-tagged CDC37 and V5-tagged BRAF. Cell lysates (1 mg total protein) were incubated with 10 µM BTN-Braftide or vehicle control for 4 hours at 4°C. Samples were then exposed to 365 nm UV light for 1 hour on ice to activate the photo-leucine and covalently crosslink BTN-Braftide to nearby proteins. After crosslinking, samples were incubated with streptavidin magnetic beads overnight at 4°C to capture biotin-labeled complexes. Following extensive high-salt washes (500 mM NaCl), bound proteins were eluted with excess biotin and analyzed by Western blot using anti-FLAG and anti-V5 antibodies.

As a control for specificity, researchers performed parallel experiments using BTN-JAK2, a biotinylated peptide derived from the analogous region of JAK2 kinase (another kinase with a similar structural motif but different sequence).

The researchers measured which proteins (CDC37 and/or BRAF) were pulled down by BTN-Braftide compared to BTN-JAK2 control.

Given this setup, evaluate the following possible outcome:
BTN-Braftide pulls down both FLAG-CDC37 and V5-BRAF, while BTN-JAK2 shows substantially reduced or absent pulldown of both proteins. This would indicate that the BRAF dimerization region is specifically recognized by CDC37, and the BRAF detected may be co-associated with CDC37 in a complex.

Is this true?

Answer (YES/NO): YES